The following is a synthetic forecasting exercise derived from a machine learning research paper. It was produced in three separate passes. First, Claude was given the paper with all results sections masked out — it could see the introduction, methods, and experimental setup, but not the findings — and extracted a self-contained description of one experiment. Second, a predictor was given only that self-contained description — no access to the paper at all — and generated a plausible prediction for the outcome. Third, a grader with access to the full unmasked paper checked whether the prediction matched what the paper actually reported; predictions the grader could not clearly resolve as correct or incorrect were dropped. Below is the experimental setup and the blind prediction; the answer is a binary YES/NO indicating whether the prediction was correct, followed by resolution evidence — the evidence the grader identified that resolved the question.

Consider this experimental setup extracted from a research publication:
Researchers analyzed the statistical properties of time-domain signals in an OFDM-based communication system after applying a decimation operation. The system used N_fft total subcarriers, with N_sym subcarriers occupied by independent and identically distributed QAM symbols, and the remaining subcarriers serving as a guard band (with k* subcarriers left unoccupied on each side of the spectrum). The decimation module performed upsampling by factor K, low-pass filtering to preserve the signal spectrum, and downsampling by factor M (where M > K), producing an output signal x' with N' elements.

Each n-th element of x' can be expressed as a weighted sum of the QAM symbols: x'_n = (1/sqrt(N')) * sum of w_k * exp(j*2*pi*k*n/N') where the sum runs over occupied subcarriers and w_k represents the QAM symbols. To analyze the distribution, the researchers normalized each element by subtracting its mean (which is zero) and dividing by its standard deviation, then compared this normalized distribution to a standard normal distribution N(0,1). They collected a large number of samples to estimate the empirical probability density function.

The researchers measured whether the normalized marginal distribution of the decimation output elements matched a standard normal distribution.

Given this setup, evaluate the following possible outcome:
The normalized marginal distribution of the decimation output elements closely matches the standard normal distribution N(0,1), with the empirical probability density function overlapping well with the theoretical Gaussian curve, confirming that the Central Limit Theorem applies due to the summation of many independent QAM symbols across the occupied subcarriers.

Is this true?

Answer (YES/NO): NO